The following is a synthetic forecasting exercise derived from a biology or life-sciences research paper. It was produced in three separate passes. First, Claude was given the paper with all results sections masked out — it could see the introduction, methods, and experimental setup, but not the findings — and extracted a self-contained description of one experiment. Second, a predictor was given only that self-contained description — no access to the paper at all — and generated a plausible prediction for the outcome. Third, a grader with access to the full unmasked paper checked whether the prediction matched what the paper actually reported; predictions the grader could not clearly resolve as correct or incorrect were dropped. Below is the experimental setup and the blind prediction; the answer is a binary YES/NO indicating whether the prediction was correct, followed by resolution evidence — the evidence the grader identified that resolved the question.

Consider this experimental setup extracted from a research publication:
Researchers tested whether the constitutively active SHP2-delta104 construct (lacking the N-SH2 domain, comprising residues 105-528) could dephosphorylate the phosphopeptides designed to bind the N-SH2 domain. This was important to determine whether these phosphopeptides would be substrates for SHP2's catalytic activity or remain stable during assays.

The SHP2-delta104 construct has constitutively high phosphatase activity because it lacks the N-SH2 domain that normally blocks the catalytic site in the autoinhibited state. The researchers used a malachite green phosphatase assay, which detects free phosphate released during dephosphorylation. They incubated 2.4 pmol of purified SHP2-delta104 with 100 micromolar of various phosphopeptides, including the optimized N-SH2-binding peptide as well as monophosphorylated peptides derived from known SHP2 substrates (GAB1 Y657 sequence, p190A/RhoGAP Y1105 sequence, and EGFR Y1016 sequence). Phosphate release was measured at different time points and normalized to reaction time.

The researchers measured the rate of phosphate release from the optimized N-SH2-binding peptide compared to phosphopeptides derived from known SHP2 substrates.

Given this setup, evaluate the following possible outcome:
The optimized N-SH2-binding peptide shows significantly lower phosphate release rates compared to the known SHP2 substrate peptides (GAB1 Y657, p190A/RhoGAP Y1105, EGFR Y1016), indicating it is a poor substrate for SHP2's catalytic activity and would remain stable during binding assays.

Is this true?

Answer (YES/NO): NO